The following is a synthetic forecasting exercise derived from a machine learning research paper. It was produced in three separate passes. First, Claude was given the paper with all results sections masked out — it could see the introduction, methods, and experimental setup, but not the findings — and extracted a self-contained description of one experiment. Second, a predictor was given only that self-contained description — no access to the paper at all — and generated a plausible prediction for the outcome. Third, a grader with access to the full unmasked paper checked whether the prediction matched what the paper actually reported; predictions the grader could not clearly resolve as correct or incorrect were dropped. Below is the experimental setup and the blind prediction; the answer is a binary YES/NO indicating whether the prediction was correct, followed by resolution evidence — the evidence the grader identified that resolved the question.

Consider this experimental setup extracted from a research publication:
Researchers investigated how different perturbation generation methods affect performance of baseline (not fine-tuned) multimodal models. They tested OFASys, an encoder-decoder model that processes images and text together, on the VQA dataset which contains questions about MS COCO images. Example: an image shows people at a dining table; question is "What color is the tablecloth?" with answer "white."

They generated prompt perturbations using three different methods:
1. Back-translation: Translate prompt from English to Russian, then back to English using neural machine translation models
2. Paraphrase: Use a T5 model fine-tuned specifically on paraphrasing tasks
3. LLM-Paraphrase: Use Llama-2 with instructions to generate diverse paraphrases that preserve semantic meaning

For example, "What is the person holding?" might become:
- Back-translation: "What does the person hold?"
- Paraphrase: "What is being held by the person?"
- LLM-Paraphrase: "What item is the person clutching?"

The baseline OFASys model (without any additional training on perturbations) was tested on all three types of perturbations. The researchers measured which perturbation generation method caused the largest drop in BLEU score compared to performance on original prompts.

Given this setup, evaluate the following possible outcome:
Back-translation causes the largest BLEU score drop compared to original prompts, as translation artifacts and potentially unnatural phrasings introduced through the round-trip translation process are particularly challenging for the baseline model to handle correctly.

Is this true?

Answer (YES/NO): NO